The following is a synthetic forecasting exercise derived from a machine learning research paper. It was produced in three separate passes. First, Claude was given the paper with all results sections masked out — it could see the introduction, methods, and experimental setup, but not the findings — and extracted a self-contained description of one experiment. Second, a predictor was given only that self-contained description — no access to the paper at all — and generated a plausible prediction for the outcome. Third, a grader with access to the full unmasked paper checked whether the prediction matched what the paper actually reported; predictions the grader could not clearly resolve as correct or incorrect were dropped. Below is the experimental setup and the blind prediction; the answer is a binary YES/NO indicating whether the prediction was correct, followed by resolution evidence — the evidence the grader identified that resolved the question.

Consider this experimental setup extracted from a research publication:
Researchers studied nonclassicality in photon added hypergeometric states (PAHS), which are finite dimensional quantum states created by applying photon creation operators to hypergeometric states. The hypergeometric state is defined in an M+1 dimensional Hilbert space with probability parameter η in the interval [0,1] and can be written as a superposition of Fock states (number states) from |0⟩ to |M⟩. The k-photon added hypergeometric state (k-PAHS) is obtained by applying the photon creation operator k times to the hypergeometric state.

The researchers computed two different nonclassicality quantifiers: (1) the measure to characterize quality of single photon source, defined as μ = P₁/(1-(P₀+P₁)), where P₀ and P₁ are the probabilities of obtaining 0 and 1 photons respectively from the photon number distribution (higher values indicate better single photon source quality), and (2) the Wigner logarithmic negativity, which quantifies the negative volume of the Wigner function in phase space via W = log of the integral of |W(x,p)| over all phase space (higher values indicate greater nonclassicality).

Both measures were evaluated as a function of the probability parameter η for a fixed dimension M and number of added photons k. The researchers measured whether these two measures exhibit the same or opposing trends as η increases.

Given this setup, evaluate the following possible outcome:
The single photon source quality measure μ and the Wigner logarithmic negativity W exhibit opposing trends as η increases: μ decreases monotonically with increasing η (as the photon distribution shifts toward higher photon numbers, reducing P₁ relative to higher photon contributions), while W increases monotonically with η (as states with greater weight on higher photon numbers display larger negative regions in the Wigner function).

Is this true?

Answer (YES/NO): YES